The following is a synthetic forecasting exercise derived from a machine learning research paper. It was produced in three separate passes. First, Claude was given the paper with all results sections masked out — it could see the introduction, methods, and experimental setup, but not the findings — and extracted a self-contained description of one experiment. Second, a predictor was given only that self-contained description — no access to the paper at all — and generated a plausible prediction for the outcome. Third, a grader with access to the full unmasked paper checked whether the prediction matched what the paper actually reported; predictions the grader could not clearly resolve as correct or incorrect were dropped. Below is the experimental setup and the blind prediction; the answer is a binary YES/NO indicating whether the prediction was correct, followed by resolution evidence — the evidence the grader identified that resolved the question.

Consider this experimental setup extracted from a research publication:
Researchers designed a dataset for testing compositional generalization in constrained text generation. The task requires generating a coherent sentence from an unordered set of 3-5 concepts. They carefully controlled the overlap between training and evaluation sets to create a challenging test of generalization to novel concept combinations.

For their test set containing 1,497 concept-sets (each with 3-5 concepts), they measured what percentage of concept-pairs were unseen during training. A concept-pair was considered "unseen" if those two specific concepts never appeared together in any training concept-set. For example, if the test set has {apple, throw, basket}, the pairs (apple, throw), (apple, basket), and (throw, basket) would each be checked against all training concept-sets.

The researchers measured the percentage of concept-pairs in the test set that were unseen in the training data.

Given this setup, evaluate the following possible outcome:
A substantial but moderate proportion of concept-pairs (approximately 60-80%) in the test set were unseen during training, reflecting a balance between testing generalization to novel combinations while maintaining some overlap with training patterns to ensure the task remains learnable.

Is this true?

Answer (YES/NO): NO